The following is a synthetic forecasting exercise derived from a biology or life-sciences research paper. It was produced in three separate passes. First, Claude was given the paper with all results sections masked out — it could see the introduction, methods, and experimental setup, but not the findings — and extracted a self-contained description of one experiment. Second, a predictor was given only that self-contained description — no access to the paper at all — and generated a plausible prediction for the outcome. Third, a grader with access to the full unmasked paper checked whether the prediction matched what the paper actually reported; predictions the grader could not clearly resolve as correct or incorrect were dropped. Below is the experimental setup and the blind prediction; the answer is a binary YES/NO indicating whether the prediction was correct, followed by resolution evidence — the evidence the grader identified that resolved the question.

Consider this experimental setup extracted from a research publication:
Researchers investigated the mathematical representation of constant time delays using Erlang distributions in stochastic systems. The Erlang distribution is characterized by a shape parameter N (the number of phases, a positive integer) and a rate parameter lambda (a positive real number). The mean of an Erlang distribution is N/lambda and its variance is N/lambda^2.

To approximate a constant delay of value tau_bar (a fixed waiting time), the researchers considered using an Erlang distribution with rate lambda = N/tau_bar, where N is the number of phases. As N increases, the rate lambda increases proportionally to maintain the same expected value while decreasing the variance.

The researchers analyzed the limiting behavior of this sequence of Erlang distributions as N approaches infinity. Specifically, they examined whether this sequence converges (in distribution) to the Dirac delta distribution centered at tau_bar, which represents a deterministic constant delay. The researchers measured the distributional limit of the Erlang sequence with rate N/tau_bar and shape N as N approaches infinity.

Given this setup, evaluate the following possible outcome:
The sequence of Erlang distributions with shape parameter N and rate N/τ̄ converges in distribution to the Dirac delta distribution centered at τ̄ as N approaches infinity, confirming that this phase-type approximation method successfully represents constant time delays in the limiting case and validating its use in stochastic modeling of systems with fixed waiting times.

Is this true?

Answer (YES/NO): YES